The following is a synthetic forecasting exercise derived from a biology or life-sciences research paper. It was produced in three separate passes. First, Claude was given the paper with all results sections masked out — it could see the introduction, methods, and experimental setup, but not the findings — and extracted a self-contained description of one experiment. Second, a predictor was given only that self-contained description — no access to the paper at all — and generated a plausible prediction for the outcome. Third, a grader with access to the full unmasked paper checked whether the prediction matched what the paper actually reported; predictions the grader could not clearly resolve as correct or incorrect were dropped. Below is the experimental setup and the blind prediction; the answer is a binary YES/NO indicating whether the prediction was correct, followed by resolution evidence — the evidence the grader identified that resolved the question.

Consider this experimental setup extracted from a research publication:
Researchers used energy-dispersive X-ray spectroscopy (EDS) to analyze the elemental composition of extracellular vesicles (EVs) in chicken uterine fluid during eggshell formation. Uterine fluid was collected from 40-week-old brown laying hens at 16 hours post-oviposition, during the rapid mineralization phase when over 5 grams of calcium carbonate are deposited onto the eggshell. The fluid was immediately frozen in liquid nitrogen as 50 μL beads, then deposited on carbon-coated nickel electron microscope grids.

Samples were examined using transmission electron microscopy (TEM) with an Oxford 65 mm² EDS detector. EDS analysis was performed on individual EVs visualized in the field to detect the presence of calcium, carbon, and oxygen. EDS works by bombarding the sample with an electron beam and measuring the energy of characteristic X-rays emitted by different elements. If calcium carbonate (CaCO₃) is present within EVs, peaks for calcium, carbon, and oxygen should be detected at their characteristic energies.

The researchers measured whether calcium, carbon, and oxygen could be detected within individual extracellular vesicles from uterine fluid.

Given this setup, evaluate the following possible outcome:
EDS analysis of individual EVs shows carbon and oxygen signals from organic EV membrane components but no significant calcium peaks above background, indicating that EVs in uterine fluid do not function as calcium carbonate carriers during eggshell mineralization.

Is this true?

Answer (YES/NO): NO